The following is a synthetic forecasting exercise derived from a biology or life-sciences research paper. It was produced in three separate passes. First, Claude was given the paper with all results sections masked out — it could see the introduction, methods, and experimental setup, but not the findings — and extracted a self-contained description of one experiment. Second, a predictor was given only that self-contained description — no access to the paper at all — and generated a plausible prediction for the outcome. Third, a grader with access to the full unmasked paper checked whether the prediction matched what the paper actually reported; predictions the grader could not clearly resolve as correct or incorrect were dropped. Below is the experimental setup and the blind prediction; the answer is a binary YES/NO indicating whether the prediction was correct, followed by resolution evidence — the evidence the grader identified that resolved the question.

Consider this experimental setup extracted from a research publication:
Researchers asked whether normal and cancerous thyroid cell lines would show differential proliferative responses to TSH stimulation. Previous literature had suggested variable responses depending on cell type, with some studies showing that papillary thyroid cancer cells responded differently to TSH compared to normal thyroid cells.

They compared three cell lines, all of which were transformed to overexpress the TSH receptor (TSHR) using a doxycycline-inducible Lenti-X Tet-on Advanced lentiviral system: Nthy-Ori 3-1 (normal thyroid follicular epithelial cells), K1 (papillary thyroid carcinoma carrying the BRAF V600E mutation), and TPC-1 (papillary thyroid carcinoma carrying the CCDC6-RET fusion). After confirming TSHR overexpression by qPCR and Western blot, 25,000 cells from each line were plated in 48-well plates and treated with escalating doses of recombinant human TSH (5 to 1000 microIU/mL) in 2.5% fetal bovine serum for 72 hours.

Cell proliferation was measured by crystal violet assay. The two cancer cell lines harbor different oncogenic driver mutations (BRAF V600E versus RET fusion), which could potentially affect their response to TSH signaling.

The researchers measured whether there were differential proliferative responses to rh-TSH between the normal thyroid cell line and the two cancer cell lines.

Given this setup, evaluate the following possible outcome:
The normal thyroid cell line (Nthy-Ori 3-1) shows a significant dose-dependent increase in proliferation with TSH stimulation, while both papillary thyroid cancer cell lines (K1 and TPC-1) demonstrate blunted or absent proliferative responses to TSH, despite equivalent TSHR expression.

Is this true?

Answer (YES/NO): NO